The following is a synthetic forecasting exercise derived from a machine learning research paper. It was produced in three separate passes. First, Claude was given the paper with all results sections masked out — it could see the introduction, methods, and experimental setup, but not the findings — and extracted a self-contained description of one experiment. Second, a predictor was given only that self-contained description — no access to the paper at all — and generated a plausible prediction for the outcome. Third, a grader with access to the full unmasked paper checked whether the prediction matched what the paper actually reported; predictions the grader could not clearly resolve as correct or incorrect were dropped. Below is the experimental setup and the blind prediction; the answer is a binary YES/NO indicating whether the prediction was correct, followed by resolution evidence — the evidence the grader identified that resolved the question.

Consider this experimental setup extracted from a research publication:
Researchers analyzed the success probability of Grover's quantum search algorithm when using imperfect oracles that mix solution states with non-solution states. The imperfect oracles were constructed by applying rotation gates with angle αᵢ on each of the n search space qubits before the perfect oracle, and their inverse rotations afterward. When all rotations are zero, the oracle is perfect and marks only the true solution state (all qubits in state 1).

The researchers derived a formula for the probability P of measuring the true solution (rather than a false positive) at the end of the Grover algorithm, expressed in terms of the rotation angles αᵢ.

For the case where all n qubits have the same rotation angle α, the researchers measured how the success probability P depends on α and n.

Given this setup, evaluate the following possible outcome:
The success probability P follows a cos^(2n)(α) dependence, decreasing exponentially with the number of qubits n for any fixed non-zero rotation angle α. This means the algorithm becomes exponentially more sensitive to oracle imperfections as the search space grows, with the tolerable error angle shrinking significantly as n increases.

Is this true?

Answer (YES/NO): YES